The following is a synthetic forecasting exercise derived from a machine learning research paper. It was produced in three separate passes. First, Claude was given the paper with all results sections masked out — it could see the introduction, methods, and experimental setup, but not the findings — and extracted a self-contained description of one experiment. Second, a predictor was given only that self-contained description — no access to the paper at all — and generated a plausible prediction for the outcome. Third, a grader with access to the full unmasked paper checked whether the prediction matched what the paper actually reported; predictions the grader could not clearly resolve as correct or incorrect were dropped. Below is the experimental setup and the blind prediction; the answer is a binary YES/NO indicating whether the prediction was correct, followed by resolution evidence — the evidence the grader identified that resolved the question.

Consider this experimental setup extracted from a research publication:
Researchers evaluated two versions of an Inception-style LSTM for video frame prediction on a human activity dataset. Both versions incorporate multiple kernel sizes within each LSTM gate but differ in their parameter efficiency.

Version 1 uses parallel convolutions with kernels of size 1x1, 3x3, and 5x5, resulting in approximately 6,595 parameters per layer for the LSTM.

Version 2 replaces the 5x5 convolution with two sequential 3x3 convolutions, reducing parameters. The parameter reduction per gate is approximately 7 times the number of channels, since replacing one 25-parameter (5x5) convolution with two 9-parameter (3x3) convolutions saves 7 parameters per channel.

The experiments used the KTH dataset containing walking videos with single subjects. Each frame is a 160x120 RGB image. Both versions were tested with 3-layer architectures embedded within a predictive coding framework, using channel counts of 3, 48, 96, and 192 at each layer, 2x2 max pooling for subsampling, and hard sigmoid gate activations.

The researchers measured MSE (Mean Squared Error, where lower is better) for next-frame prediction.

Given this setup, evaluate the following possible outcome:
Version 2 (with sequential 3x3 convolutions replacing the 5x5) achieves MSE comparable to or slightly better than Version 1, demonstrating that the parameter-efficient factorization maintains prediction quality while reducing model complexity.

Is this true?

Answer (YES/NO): NO